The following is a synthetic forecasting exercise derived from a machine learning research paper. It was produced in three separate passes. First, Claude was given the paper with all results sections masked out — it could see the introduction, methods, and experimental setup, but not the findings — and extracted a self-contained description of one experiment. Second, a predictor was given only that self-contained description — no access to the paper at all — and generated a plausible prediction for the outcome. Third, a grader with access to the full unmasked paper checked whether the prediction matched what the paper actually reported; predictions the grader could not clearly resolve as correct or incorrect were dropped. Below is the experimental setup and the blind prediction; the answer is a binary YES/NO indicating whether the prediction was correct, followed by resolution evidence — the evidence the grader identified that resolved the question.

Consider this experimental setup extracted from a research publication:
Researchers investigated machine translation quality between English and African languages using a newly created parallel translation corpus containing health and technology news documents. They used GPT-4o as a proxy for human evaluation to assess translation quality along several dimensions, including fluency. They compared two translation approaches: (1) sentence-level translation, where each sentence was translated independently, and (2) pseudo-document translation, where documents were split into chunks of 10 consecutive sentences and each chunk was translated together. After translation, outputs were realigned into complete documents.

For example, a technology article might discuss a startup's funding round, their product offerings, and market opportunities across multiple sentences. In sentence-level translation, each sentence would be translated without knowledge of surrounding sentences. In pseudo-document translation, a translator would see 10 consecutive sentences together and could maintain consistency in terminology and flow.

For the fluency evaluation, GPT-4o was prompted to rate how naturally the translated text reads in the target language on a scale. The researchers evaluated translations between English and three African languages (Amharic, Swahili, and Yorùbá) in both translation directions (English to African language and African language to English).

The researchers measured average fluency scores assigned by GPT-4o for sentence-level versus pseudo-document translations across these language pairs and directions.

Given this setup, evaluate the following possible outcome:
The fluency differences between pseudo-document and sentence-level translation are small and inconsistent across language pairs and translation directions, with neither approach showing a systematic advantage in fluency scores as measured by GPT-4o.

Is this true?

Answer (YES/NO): NO